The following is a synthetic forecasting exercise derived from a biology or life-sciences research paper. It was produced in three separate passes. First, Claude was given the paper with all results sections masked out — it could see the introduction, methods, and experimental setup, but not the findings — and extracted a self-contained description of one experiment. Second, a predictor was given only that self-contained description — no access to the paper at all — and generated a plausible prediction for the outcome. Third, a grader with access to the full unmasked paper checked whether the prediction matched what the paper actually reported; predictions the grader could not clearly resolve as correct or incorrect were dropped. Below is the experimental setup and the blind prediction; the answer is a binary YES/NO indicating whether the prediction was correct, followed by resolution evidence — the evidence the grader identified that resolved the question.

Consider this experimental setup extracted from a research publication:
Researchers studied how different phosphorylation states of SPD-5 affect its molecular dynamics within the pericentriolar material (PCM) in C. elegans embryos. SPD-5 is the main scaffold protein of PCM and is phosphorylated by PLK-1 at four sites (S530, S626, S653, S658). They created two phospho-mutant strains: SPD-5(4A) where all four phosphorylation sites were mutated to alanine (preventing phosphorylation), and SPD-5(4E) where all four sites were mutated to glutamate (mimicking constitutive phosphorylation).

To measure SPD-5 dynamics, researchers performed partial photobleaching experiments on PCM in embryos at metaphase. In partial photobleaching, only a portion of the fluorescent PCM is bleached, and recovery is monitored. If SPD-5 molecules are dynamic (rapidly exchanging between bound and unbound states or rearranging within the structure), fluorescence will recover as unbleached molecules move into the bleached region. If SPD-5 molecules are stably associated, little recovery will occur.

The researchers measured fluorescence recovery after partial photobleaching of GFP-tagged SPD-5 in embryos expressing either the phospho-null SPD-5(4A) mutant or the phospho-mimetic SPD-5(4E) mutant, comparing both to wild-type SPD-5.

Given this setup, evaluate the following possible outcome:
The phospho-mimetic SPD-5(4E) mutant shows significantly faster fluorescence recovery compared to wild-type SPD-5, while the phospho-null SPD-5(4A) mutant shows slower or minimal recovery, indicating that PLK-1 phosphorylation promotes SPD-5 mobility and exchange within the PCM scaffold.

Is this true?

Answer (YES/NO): NO